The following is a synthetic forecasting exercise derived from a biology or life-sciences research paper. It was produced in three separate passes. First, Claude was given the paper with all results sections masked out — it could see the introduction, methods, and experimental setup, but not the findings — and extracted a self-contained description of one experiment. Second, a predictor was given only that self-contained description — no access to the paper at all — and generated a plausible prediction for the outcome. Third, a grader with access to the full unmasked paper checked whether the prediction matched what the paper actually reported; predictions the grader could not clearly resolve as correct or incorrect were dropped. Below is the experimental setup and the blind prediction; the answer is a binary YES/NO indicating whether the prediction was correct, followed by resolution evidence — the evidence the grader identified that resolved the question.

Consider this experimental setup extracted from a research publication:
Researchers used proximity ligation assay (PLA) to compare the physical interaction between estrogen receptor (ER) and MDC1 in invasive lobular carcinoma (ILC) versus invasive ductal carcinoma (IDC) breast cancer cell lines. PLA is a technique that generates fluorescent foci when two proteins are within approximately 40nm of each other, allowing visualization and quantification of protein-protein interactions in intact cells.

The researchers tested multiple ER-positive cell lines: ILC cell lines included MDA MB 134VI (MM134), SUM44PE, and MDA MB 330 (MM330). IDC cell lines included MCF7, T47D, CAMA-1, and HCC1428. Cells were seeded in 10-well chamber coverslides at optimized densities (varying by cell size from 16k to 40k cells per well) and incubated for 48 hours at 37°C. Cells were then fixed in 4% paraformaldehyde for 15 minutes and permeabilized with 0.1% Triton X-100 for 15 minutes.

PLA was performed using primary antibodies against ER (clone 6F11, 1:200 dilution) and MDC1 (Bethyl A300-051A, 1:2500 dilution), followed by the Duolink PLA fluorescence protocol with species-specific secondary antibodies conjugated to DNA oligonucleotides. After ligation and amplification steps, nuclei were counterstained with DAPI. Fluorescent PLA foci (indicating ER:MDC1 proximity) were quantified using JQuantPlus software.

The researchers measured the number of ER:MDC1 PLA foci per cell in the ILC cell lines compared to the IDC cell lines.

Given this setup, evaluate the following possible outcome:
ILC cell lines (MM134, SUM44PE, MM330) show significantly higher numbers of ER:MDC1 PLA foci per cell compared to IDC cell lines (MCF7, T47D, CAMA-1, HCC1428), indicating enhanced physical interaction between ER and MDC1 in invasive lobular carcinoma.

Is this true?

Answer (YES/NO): YES